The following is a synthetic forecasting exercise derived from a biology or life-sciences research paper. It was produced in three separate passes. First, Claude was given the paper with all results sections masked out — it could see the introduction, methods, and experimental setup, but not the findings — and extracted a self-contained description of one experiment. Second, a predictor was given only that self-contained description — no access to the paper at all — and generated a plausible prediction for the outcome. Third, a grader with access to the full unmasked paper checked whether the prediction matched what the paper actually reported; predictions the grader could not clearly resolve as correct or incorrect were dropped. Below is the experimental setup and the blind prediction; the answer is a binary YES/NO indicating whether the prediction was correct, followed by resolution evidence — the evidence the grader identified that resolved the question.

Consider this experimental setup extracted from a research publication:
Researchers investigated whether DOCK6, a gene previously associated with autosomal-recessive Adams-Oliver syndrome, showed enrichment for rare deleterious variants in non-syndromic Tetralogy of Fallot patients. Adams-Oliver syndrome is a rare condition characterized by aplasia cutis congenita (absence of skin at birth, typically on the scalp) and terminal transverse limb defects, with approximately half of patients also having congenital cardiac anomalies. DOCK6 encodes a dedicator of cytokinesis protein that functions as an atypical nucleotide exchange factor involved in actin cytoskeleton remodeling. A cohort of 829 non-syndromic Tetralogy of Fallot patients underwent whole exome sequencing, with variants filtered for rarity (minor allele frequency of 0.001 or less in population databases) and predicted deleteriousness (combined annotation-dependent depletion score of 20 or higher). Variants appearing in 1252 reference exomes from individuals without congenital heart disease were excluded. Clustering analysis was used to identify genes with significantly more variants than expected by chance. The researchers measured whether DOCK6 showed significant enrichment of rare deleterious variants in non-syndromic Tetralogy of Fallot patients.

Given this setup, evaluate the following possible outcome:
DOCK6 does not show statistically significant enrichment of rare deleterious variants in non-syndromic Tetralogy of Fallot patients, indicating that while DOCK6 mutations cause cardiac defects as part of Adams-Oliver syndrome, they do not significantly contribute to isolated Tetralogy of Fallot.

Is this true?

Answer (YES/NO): NO